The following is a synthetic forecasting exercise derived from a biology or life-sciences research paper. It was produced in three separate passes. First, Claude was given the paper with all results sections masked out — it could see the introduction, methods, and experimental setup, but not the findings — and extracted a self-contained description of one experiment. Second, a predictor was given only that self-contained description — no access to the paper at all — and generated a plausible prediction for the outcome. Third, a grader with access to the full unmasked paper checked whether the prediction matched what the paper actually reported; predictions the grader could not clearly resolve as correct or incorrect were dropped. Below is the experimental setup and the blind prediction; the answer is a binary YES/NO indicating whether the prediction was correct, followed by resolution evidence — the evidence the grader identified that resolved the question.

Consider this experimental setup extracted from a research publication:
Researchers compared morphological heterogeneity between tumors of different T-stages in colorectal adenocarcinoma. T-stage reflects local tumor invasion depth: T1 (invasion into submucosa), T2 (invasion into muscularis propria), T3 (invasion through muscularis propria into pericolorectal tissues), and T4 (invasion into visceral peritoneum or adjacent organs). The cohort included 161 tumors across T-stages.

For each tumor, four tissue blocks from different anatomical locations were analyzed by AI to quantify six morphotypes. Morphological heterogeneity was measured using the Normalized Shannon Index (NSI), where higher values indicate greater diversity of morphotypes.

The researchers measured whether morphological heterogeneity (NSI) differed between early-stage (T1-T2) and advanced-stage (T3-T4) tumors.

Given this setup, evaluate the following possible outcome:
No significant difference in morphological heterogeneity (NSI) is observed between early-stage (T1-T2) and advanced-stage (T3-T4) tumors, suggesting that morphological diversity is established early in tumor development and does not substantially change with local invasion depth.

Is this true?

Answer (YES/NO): YES